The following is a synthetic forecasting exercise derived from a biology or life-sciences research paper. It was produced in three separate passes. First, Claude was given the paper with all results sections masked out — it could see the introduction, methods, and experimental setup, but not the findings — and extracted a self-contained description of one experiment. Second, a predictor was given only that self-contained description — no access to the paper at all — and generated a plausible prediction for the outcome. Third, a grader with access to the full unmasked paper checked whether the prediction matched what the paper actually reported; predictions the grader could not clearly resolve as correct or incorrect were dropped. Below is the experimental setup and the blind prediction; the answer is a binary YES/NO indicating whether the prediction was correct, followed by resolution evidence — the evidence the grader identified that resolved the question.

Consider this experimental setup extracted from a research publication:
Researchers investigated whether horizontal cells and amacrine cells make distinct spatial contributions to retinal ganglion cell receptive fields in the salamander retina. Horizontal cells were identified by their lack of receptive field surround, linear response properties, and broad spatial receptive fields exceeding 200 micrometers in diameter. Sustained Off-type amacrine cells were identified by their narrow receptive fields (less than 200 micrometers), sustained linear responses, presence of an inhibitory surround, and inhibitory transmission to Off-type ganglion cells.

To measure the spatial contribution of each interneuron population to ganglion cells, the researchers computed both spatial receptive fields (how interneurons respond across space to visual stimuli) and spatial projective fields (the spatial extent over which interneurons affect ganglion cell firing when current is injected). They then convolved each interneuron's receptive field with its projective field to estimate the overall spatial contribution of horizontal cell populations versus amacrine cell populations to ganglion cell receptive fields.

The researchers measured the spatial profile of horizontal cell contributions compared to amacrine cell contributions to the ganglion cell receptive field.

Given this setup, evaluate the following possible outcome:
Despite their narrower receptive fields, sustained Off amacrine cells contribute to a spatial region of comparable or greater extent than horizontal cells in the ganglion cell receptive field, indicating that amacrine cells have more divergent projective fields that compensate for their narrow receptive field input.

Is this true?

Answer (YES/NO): NO